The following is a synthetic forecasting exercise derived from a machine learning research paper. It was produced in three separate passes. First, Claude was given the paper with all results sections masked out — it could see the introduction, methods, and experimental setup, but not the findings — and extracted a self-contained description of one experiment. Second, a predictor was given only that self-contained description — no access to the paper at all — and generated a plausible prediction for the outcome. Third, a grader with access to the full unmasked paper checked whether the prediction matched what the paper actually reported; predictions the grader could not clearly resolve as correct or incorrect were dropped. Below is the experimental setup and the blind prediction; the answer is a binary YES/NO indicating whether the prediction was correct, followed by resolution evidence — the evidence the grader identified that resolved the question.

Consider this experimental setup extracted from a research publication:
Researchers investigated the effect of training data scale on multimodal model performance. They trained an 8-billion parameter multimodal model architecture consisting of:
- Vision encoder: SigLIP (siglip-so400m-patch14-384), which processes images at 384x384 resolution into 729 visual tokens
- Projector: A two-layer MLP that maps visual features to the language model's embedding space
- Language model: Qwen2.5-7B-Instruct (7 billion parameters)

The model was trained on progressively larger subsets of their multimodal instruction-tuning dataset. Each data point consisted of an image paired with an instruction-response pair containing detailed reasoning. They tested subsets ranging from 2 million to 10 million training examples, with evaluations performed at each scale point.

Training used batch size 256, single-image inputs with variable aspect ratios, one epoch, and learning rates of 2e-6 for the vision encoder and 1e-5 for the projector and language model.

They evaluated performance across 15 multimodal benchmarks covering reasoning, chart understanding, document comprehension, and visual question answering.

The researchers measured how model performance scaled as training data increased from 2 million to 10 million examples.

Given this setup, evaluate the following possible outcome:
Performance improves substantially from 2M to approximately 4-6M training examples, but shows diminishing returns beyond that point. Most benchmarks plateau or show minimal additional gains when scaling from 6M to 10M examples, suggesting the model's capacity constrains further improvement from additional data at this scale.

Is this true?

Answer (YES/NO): NO